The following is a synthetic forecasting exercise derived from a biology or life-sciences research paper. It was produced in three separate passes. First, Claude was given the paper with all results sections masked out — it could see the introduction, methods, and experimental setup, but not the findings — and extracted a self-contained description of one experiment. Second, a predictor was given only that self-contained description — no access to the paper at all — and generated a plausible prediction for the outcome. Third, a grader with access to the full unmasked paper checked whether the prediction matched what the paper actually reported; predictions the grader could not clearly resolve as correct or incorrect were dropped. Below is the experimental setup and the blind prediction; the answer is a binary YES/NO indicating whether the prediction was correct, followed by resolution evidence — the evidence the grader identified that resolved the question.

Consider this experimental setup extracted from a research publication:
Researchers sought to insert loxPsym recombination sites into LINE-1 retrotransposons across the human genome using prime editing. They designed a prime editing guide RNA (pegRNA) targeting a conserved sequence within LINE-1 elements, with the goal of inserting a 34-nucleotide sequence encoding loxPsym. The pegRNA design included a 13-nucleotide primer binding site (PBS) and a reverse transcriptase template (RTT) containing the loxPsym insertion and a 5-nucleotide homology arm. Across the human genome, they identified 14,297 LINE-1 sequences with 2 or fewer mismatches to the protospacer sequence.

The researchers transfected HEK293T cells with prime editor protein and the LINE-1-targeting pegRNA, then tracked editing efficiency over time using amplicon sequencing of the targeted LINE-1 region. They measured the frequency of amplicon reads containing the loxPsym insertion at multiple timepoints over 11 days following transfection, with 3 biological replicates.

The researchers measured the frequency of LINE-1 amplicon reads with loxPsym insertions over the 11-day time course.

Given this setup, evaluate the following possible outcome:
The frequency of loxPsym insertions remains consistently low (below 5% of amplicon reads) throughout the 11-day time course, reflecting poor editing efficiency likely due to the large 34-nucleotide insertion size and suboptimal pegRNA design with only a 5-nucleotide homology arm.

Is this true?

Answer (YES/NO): NO